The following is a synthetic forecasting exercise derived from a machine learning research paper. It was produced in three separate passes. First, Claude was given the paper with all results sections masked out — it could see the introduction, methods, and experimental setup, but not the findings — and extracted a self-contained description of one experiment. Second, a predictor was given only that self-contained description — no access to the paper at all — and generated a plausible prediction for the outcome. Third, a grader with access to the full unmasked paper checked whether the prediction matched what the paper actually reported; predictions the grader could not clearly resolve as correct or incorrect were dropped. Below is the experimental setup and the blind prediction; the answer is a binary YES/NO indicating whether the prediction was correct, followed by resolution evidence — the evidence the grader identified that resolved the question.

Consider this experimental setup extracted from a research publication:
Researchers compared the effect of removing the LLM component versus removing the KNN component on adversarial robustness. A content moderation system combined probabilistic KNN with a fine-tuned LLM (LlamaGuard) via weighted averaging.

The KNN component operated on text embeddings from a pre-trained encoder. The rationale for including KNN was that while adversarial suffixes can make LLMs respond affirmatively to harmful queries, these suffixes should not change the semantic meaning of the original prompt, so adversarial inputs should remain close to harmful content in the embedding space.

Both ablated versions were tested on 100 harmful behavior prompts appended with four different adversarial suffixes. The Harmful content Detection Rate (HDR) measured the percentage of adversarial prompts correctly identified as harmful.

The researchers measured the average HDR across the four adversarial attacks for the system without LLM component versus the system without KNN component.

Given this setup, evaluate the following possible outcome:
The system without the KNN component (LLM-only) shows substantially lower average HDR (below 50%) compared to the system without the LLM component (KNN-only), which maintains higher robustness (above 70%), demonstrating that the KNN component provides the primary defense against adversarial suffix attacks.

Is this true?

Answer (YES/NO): NO